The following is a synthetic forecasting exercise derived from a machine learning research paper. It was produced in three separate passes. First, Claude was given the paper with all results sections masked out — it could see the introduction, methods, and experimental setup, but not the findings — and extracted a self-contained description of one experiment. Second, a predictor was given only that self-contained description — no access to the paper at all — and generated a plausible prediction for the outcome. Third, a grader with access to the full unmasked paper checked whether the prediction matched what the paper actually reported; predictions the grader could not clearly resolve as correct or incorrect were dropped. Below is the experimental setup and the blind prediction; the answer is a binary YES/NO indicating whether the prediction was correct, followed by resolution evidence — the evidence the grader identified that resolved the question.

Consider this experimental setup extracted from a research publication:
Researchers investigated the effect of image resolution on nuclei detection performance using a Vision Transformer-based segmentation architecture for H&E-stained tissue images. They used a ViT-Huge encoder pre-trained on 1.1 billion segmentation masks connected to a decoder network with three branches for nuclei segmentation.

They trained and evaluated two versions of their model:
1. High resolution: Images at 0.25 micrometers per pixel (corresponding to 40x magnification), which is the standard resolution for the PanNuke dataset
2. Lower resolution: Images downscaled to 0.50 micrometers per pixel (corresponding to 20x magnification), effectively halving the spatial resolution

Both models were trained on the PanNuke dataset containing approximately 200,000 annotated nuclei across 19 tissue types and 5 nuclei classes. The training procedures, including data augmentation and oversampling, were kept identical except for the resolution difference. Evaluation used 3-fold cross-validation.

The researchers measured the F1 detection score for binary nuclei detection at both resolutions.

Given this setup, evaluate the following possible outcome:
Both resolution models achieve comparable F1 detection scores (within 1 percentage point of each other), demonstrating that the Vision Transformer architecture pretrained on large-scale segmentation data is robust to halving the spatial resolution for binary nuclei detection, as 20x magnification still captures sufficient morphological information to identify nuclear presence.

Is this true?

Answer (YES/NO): NO